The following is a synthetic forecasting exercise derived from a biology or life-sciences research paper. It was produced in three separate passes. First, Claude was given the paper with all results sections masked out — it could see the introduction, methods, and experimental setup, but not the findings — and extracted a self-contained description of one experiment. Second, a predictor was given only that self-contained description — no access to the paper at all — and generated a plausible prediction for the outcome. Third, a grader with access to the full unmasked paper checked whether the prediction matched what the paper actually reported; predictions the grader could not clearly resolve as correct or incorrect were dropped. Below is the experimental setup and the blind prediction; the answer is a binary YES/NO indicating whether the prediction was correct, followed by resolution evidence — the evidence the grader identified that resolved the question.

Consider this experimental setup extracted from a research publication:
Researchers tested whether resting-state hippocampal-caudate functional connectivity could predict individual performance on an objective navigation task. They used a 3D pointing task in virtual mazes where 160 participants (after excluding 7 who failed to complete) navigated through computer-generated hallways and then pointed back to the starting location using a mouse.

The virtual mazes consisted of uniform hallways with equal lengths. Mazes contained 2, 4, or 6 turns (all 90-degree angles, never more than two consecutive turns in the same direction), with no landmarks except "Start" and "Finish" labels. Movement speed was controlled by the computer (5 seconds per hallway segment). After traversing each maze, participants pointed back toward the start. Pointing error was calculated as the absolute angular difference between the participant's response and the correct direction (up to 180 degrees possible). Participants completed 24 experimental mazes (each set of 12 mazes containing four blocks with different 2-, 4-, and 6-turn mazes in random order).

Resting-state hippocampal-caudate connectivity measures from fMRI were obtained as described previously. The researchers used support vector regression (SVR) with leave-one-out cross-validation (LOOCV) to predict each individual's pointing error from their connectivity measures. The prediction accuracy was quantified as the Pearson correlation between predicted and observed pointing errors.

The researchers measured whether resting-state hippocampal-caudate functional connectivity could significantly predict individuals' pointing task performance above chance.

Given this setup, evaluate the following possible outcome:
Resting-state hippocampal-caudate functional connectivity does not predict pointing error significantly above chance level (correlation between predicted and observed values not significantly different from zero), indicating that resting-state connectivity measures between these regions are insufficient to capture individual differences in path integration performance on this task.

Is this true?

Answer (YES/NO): NO